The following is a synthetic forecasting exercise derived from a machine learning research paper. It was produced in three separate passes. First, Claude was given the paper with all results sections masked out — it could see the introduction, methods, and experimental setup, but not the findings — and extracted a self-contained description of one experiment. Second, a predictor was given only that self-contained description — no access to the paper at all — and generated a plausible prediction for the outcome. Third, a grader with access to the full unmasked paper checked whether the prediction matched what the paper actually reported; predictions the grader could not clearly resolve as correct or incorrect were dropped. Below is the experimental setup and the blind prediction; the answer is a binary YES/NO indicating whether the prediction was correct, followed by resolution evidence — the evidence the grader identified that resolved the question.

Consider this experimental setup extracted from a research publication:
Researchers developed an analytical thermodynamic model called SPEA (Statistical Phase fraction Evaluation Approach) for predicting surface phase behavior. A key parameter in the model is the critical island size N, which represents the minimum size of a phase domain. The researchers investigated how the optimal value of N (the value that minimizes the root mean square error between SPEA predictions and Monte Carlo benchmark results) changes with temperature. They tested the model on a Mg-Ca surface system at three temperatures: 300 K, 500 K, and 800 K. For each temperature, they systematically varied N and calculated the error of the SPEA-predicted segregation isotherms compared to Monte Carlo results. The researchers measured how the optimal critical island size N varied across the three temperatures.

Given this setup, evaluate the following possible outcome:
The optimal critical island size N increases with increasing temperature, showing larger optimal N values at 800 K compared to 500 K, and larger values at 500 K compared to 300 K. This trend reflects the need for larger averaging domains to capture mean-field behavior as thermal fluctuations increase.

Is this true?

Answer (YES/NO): NO